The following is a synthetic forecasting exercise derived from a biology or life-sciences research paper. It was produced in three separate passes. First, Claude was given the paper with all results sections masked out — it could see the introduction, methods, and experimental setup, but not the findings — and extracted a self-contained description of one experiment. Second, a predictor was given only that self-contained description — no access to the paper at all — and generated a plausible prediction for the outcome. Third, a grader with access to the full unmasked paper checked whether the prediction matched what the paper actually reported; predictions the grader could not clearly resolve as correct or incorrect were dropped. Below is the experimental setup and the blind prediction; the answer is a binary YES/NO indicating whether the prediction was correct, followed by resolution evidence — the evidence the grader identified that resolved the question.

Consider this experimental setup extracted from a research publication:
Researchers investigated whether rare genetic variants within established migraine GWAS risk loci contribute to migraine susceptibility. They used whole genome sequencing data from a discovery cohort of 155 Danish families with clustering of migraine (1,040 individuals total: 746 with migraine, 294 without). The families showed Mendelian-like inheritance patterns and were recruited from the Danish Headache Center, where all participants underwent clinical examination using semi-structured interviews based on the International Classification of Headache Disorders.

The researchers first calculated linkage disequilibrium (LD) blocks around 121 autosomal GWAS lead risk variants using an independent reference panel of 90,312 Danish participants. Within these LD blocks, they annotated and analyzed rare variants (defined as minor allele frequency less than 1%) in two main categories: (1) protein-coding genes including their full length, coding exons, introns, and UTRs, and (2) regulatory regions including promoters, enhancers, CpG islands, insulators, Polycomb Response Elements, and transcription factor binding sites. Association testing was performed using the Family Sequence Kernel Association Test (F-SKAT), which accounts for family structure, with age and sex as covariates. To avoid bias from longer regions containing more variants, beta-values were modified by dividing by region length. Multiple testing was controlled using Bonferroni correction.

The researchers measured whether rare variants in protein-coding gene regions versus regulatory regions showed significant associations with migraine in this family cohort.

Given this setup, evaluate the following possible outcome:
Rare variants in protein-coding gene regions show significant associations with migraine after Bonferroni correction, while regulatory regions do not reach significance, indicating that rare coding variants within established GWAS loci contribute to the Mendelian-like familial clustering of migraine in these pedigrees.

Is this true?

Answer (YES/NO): NO